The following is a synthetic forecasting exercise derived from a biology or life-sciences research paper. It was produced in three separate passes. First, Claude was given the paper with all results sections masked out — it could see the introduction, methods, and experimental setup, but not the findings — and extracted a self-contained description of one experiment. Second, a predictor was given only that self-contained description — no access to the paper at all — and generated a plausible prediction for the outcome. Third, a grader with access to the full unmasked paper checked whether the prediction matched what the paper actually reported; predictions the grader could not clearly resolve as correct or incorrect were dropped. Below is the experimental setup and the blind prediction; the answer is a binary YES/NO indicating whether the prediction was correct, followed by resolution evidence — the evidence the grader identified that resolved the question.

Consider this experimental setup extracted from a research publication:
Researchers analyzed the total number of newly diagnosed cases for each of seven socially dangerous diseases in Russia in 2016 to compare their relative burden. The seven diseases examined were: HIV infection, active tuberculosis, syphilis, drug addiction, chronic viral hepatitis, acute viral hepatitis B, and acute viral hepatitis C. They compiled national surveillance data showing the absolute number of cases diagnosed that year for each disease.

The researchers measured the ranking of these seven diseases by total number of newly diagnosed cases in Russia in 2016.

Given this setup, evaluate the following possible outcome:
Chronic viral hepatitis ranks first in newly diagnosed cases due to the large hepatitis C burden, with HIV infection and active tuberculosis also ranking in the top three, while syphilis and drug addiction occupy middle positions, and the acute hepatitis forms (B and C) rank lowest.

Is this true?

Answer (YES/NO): NO